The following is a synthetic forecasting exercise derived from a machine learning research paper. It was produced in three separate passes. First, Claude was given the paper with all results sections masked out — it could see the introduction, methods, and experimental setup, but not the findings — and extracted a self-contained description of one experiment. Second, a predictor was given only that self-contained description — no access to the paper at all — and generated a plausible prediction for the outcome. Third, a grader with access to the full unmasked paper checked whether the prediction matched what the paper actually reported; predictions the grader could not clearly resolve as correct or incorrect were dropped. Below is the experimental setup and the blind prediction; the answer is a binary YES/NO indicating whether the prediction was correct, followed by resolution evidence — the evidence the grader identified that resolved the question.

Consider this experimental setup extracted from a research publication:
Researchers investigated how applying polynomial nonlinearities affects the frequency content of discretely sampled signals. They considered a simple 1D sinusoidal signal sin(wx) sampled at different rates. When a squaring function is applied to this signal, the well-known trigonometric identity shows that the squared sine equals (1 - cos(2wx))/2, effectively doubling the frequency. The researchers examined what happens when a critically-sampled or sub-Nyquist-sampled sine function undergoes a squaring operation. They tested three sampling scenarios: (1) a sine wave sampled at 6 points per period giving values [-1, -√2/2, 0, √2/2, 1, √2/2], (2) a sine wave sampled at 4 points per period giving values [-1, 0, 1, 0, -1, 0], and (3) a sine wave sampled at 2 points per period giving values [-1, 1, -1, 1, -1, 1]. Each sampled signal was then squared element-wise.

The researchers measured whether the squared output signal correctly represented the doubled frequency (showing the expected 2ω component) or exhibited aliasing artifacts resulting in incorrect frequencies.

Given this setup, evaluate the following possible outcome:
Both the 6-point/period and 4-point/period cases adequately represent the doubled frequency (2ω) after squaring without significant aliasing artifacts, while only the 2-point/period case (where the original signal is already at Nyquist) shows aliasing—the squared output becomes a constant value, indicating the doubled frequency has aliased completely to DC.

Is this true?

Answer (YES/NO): NO